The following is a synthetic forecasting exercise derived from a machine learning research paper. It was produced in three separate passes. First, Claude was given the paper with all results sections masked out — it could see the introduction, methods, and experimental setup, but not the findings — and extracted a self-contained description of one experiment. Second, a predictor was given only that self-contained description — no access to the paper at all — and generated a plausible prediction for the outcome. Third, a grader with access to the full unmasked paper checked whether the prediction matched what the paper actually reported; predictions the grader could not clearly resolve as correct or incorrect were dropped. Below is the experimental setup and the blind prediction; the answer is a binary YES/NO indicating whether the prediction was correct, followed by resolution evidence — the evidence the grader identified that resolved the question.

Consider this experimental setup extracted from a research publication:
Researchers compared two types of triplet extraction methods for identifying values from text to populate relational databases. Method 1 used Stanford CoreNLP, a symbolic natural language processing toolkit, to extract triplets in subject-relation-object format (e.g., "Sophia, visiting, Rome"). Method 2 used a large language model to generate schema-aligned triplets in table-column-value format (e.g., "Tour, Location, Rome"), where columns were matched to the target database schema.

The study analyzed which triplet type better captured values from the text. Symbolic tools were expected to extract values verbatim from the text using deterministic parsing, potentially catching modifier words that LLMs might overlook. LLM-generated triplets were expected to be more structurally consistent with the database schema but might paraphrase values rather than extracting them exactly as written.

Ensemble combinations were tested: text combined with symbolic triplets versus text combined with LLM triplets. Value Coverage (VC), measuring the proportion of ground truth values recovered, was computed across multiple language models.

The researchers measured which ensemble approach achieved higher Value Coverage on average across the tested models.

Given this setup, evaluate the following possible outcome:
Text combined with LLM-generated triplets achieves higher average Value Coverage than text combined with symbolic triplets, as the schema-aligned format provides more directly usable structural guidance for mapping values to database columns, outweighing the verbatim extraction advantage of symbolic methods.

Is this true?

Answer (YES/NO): NO